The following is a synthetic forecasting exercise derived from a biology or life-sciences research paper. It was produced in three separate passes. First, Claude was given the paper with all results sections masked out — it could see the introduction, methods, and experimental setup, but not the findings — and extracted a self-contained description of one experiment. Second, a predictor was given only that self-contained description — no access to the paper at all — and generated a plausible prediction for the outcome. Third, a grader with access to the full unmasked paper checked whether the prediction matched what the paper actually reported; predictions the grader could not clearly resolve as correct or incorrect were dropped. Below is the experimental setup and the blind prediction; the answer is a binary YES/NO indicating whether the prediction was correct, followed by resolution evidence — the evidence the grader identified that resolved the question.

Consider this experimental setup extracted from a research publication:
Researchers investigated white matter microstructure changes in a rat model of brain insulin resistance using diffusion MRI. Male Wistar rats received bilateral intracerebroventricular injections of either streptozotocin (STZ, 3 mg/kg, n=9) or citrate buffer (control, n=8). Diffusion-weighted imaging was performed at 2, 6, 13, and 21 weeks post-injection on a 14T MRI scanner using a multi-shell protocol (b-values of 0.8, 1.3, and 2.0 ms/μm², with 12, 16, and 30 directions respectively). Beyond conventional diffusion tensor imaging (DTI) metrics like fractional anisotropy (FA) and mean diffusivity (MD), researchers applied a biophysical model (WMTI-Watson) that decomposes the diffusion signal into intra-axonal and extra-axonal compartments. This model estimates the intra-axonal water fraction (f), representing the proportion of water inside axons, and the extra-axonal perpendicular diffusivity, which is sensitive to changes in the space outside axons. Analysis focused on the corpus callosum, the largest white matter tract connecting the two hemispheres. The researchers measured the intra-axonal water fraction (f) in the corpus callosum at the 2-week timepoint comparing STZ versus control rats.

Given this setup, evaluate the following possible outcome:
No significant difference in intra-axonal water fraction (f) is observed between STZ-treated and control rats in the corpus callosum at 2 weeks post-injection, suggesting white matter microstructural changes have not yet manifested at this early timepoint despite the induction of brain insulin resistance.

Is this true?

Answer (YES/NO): NO